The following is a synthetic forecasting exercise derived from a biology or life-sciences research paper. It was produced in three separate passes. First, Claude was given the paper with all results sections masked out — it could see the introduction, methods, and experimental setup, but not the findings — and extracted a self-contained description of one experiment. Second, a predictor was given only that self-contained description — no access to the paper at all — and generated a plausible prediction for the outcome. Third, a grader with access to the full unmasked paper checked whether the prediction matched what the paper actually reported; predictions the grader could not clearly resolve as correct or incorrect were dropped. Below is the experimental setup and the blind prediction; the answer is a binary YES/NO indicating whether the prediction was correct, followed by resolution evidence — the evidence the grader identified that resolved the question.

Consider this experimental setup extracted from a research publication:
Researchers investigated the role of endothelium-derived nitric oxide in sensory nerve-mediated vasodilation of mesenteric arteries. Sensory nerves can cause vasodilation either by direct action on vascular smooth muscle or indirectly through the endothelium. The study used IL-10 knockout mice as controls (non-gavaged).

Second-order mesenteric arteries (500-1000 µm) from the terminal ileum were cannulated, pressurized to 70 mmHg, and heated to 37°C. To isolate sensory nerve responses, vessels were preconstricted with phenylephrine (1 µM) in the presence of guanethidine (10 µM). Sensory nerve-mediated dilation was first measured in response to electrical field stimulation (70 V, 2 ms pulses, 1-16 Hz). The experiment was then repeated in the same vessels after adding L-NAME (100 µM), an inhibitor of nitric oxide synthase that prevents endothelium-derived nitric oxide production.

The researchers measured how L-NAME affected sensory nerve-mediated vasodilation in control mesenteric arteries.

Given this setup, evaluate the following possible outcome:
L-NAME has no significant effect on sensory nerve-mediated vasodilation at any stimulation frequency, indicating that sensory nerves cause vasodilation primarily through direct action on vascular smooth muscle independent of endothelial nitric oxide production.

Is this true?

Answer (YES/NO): NO